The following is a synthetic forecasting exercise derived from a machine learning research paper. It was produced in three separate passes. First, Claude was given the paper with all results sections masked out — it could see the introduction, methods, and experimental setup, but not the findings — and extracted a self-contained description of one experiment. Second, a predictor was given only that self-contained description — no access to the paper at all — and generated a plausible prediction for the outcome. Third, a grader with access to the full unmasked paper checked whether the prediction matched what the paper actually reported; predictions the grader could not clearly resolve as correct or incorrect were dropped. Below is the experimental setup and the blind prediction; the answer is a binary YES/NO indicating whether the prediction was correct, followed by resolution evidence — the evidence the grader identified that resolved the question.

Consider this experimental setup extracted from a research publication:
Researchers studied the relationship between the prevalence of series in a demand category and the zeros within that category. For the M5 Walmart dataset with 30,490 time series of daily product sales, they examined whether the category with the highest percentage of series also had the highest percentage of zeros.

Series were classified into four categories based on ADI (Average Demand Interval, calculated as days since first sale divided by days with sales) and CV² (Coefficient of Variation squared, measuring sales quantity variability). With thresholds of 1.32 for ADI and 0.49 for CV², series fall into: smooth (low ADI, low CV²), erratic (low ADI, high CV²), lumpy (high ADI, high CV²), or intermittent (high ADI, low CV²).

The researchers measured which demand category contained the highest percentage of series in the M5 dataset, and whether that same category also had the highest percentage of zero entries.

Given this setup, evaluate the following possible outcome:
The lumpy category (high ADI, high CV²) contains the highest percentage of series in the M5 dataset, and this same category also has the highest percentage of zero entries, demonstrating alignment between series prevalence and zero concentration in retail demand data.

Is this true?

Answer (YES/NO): NO